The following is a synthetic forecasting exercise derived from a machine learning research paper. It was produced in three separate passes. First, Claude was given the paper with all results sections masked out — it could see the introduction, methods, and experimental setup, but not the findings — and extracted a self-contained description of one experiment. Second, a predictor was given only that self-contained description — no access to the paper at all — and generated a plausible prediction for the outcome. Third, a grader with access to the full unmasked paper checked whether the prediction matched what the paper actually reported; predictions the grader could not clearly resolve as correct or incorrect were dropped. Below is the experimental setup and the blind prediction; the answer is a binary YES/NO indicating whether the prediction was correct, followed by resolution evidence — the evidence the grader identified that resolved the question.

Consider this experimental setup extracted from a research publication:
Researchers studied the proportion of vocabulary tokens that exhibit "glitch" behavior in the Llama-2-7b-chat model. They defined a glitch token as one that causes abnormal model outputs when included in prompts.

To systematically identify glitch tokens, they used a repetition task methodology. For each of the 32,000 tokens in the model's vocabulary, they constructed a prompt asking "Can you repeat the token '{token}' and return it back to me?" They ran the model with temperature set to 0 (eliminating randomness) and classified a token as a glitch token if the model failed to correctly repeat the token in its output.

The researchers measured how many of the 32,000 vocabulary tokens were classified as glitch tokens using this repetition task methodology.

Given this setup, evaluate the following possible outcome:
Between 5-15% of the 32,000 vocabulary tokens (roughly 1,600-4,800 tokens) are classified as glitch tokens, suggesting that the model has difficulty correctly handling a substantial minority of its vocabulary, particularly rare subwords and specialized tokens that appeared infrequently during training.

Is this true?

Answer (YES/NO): NO